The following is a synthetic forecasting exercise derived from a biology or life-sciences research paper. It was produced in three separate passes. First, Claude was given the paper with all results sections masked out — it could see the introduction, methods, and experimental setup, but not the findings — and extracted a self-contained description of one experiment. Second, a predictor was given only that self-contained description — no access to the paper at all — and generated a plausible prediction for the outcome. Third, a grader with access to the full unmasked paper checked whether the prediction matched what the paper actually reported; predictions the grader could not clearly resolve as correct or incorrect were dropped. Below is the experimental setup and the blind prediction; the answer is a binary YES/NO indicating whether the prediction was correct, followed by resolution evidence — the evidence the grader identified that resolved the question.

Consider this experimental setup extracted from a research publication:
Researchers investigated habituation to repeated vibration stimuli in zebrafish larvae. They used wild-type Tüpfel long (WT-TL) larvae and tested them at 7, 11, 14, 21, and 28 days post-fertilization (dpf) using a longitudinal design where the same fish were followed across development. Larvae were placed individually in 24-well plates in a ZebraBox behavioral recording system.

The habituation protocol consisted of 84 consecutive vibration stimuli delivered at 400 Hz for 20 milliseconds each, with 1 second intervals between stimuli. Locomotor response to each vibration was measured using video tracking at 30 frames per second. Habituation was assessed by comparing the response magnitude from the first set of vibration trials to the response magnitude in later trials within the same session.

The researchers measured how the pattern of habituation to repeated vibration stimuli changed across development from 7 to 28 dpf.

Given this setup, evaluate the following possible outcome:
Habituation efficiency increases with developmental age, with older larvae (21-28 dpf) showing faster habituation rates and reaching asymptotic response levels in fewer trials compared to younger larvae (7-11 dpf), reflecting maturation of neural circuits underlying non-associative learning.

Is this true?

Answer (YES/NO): NO